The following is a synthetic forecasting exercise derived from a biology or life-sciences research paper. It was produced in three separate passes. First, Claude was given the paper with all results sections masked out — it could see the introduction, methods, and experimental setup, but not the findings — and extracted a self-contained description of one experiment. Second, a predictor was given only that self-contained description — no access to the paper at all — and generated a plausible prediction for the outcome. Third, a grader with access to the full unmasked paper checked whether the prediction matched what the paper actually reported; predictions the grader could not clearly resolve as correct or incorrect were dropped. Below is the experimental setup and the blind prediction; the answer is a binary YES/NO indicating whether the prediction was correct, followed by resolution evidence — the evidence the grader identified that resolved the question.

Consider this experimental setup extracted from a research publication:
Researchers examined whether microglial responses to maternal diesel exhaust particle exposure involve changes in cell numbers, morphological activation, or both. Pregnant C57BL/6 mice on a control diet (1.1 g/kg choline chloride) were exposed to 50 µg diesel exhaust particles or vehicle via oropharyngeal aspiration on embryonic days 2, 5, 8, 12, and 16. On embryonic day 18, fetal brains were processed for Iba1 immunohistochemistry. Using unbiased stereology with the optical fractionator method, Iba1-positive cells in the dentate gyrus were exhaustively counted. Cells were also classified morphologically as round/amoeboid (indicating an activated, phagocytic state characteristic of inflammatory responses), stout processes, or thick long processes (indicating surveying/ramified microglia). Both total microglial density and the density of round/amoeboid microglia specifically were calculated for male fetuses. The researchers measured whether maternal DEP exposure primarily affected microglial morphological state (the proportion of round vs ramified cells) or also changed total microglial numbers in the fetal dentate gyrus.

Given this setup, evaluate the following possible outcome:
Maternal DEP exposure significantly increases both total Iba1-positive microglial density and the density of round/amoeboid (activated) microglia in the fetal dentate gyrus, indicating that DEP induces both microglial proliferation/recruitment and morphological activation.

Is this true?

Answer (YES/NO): NO